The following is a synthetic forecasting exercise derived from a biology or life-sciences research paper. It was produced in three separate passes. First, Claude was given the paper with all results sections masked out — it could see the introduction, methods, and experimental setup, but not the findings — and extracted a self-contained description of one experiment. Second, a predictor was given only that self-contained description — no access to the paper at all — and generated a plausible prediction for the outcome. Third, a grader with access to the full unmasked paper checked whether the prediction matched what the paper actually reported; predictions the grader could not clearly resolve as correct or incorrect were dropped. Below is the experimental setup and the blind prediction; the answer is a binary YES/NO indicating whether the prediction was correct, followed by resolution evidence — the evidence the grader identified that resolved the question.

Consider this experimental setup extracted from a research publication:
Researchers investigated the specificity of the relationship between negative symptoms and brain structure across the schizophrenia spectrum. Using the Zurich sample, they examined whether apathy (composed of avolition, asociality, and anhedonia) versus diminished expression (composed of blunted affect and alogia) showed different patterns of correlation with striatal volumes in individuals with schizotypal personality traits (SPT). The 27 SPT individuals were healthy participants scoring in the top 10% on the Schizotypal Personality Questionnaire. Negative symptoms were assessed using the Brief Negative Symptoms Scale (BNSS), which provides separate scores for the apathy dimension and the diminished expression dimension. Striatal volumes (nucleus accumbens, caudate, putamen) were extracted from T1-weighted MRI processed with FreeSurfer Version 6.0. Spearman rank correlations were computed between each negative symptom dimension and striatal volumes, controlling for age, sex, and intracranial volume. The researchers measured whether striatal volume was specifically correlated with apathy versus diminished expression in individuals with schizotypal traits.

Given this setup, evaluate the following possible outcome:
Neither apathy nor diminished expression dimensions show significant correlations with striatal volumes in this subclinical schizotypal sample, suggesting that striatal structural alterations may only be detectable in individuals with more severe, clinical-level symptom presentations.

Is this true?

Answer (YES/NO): NO